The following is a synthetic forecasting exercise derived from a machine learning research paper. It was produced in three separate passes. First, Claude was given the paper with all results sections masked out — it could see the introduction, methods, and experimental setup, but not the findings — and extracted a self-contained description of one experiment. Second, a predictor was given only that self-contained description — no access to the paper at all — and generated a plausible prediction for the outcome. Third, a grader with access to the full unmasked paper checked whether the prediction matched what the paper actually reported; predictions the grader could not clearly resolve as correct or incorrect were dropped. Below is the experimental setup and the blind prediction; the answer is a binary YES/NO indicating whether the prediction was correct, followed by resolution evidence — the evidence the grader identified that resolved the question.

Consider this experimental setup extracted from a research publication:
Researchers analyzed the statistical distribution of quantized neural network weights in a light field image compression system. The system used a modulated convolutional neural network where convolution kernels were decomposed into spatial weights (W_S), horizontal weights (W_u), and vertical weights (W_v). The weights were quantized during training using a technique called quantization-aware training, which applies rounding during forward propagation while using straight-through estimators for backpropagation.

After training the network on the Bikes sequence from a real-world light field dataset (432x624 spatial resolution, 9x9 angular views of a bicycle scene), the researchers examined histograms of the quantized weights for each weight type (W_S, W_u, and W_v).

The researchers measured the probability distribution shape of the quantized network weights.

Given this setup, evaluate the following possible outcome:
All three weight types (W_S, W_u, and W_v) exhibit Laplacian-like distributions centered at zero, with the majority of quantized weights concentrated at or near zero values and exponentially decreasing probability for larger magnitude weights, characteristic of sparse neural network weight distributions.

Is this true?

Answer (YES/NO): YES